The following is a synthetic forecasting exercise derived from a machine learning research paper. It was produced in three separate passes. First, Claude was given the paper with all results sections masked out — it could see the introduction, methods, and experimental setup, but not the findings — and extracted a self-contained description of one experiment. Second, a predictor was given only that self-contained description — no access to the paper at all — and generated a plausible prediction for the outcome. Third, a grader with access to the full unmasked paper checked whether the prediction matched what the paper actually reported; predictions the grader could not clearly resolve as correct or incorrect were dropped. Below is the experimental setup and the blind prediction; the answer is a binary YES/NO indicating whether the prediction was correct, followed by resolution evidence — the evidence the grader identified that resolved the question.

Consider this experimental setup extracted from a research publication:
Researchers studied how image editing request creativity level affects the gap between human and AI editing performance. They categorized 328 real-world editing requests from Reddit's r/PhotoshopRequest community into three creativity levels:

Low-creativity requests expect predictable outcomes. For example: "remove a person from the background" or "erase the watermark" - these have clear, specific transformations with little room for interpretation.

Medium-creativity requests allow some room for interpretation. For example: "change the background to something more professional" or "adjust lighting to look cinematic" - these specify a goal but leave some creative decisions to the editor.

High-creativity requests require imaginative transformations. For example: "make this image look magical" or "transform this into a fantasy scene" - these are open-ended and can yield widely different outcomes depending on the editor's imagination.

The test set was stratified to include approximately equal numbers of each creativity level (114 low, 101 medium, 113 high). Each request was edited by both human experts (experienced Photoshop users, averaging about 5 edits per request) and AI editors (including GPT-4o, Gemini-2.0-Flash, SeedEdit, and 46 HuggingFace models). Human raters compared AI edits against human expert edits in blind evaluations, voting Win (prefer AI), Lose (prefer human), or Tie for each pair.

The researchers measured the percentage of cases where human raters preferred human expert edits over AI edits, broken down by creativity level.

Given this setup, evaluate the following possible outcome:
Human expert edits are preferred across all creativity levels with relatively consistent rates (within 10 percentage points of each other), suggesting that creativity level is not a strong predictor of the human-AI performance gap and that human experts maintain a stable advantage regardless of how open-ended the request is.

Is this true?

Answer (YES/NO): NO